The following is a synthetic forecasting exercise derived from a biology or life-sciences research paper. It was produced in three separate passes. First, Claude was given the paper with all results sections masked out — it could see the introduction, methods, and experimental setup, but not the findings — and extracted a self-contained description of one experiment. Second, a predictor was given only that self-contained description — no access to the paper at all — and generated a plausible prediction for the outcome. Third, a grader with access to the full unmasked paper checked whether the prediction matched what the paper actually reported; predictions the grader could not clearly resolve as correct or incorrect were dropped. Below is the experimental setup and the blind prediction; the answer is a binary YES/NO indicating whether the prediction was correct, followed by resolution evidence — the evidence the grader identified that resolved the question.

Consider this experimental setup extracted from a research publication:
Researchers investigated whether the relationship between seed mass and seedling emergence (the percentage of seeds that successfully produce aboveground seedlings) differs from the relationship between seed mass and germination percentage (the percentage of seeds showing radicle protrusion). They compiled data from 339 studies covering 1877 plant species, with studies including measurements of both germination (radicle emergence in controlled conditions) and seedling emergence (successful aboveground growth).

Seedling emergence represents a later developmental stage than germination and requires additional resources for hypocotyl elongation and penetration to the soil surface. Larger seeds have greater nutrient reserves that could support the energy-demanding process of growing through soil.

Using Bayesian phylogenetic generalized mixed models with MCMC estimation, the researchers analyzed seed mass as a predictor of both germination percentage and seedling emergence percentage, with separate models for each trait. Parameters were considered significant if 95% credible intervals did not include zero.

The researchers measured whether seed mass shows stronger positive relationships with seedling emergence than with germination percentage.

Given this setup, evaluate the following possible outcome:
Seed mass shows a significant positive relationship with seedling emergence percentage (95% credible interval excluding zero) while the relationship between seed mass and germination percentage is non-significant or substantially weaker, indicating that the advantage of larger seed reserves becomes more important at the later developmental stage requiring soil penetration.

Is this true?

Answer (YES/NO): NO